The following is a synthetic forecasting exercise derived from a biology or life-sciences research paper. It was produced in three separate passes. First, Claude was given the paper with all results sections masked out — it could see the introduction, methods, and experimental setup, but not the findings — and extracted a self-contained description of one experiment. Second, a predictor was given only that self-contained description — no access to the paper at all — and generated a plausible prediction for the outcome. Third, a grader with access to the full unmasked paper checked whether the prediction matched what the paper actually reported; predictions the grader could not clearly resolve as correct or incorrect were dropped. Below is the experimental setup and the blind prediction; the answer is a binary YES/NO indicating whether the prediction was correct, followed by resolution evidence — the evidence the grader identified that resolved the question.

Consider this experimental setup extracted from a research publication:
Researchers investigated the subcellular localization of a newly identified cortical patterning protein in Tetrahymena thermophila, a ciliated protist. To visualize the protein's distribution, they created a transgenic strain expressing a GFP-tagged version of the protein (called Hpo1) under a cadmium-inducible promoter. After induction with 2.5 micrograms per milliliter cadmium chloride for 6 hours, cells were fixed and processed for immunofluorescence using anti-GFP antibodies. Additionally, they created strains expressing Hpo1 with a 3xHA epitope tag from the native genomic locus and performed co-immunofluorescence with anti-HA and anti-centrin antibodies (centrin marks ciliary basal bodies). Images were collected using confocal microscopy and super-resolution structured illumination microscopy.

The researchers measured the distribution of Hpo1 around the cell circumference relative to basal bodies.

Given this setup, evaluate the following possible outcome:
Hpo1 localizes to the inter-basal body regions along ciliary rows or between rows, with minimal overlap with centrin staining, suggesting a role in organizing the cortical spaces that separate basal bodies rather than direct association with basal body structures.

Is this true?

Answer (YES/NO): NO